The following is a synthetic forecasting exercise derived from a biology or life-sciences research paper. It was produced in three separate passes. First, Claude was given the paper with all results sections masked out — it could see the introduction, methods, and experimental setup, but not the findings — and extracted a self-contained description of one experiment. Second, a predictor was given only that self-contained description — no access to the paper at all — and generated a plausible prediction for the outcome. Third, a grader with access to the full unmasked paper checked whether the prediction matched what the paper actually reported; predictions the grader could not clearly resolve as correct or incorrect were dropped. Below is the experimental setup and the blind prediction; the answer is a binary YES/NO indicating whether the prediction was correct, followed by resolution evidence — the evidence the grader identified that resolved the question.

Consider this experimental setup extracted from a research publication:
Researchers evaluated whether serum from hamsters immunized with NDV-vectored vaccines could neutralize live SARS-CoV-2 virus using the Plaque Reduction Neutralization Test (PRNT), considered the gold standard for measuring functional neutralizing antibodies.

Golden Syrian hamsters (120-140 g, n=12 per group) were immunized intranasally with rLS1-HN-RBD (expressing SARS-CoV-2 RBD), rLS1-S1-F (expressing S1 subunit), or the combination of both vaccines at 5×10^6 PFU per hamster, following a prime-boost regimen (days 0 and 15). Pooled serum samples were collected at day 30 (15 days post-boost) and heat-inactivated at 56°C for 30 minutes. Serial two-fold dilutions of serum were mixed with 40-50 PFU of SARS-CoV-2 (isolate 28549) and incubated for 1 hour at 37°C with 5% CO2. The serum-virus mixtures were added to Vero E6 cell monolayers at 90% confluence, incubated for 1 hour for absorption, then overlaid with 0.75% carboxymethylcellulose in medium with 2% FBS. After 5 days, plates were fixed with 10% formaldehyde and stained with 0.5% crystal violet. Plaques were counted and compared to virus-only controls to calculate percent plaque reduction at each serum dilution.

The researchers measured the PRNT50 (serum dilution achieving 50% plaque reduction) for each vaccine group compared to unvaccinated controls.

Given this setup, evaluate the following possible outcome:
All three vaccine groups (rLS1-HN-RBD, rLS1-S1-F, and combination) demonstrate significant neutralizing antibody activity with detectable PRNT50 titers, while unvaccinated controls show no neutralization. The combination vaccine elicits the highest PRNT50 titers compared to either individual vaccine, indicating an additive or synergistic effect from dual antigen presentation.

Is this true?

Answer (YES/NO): NO